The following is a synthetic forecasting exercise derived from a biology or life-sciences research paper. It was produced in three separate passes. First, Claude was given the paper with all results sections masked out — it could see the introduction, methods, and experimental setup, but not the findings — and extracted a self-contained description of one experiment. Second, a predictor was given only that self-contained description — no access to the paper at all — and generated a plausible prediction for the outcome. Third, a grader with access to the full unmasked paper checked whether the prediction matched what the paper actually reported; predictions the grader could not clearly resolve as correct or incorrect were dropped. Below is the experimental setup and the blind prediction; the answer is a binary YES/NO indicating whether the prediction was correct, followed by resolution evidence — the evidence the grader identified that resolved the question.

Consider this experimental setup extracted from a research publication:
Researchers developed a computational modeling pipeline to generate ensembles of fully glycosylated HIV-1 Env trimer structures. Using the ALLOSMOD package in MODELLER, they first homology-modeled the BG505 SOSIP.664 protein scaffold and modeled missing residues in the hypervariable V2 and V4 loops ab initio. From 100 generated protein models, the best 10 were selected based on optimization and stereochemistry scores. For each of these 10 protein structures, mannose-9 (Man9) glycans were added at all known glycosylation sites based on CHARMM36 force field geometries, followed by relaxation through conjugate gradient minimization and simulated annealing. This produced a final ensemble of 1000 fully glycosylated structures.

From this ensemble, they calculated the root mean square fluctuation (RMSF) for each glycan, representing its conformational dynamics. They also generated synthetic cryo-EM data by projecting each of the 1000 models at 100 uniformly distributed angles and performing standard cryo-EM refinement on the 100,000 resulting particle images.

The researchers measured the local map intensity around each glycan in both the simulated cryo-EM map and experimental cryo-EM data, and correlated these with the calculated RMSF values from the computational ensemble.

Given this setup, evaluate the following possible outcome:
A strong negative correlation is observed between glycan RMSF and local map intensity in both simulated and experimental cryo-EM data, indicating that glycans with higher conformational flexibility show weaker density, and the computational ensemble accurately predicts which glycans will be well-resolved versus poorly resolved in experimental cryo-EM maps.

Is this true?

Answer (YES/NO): NO